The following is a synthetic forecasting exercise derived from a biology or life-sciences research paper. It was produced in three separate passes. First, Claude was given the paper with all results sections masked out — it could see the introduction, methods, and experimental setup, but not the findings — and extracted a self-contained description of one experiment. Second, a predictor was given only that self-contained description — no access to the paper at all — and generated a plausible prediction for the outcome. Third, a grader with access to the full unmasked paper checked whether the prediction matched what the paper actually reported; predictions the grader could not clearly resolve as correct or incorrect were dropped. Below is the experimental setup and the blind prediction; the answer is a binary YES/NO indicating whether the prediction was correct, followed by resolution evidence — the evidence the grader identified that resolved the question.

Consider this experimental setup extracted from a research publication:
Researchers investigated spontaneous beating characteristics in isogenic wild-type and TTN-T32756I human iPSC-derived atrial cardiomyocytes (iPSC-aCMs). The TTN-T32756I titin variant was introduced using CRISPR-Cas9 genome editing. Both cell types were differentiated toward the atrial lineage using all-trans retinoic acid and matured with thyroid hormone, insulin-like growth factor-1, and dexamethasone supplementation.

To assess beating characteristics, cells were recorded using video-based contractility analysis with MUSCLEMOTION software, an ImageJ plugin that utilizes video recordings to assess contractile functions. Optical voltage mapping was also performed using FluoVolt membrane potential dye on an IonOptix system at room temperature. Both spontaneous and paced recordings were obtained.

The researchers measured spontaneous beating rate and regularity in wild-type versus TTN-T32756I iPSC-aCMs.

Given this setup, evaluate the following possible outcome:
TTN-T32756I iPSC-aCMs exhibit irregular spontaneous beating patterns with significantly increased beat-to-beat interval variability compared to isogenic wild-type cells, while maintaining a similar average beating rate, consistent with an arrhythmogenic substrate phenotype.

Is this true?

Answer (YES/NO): NO